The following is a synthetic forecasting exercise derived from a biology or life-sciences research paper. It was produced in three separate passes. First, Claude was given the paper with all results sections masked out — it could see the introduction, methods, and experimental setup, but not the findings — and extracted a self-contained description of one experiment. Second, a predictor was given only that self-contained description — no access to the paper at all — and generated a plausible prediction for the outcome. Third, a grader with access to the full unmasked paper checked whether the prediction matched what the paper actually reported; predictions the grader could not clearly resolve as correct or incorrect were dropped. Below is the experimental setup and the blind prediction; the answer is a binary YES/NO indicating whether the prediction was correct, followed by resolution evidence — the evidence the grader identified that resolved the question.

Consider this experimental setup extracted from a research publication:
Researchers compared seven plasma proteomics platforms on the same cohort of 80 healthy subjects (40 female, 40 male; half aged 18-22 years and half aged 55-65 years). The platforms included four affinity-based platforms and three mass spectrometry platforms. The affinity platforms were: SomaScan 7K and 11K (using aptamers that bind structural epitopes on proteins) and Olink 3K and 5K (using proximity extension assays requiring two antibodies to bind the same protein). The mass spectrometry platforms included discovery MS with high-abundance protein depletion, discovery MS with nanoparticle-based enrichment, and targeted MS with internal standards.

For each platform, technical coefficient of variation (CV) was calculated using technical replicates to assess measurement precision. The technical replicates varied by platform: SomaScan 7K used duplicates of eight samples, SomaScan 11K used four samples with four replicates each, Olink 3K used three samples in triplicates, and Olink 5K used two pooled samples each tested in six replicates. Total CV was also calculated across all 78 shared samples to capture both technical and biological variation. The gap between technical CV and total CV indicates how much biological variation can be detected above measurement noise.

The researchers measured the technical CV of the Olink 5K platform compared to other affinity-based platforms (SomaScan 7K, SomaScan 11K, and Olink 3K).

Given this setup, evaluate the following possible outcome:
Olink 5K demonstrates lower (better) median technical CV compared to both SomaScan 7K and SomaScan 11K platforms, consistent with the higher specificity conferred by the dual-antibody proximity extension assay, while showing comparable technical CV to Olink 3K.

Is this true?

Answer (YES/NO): NO